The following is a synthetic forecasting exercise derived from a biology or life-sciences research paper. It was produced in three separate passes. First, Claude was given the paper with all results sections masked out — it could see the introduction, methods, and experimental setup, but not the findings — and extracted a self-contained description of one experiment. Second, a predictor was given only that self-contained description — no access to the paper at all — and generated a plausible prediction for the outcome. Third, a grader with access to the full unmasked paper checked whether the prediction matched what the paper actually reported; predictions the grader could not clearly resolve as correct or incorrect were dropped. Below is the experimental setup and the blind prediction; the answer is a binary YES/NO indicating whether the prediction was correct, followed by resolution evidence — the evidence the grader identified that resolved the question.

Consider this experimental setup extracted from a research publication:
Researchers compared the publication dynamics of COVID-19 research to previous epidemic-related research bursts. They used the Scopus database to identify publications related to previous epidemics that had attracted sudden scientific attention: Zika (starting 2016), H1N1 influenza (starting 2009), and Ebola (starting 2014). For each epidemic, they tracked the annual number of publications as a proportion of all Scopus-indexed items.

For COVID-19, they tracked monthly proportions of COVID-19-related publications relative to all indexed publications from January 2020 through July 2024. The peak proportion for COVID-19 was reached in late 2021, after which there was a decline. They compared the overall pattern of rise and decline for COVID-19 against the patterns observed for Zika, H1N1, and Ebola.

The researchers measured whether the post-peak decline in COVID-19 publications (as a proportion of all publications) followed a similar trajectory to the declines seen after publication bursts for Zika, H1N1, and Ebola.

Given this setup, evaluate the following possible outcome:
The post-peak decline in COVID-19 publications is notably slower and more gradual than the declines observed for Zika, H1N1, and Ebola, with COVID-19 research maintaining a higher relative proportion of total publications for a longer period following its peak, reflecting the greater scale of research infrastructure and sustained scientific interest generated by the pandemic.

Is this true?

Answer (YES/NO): YES